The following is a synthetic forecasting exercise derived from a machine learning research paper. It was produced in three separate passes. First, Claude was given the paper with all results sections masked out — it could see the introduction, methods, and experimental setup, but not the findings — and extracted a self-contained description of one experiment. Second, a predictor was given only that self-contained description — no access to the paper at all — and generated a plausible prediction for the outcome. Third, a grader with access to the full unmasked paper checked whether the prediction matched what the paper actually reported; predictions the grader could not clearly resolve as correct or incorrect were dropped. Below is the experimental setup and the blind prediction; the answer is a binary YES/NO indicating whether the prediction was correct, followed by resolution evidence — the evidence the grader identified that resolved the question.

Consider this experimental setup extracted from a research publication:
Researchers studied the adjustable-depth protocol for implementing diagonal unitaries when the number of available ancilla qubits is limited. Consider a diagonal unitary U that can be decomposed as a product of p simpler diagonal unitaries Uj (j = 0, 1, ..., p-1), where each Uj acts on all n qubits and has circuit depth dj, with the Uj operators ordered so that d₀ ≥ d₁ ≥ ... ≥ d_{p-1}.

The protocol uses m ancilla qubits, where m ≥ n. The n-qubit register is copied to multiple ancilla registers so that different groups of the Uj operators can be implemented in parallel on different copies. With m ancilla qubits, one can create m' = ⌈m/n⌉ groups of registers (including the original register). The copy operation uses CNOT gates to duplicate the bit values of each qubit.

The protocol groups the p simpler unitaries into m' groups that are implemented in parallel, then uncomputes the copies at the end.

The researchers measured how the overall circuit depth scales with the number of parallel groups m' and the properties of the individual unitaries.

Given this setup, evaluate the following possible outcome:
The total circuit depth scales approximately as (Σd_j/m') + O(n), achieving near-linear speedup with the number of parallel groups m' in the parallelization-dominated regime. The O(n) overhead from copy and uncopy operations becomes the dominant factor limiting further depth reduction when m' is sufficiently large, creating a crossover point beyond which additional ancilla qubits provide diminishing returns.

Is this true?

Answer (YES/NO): NO